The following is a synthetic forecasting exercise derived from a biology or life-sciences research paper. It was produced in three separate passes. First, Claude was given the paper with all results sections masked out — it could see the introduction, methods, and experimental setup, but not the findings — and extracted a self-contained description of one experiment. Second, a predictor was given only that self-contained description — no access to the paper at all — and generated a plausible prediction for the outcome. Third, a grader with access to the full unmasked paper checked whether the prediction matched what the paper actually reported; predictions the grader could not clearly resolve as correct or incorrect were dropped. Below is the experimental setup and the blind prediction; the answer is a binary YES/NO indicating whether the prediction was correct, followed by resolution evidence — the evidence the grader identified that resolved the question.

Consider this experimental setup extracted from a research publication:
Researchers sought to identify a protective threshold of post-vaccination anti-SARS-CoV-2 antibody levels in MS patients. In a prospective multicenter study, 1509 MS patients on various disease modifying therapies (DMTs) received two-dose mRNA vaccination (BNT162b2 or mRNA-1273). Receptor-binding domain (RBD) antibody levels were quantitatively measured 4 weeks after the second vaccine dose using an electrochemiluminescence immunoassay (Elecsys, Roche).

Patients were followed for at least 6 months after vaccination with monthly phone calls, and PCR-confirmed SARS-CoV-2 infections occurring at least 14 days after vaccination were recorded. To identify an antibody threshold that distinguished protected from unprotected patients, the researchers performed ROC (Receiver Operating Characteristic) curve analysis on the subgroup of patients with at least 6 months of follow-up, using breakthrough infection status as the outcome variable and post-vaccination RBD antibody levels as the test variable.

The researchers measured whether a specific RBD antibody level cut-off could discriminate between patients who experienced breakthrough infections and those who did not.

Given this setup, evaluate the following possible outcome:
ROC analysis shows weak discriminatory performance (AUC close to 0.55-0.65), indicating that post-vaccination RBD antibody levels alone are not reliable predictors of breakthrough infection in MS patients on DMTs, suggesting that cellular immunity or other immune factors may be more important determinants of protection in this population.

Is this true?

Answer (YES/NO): NO